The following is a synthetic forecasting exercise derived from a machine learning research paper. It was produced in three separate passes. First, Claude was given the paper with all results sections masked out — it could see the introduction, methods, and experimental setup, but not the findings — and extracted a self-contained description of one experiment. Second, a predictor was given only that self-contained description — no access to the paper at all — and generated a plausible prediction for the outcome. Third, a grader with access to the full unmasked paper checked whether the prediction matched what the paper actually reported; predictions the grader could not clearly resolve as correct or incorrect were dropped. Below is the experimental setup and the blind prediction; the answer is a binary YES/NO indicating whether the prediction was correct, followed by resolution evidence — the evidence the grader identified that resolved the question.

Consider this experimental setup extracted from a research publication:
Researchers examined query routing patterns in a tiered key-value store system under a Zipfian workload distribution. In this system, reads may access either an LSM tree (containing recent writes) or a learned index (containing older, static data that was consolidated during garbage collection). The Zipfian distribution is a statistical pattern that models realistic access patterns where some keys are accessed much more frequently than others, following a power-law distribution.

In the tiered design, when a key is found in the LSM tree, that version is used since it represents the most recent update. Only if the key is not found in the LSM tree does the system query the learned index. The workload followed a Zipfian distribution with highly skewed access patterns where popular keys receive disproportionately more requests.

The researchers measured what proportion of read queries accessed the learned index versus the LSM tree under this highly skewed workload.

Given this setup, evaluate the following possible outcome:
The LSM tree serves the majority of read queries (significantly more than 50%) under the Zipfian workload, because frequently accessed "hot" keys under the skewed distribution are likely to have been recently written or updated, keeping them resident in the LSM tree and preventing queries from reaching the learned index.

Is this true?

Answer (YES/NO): YES